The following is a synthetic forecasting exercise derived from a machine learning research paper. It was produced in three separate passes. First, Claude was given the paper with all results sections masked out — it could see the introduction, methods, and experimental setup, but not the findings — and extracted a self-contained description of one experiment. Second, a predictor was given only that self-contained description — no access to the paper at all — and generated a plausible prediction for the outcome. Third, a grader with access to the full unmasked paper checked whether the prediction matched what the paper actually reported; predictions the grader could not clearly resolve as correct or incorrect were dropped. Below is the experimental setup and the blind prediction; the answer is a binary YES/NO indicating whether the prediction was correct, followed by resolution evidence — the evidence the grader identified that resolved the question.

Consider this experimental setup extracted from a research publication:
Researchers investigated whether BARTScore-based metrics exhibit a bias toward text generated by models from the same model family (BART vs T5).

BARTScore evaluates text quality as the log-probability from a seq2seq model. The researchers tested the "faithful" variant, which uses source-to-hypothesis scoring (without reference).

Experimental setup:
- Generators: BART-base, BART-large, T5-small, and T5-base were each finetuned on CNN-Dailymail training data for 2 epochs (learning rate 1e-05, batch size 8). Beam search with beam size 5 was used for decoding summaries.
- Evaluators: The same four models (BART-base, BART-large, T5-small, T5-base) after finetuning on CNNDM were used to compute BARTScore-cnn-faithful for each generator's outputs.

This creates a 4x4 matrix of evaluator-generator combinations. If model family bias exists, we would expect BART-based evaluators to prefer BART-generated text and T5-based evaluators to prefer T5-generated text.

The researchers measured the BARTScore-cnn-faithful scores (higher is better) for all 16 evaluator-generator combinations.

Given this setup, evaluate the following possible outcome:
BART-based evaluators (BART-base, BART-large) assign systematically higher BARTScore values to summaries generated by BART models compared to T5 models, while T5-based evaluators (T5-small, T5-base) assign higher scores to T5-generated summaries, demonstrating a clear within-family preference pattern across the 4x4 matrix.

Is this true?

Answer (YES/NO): YES